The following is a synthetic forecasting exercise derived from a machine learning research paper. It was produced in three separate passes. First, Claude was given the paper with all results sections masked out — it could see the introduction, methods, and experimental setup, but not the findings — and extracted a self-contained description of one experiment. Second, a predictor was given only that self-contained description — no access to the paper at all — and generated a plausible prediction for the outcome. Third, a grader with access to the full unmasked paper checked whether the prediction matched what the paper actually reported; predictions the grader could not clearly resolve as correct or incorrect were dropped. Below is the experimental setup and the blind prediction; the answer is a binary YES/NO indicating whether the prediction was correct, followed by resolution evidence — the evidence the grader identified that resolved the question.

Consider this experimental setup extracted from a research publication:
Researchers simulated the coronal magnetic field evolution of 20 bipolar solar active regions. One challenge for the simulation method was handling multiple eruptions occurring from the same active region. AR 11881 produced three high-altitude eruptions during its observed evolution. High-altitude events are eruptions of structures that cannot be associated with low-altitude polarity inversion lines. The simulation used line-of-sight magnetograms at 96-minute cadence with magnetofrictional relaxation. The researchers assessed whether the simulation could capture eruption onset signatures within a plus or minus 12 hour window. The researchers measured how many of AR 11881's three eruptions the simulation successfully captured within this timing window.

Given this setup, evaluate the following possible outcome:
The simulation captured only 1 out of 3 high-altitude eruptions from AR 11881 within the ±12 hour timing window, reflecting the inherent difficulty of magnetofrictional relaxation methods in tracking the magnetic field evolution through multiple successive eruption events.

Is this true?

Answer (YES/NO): NO